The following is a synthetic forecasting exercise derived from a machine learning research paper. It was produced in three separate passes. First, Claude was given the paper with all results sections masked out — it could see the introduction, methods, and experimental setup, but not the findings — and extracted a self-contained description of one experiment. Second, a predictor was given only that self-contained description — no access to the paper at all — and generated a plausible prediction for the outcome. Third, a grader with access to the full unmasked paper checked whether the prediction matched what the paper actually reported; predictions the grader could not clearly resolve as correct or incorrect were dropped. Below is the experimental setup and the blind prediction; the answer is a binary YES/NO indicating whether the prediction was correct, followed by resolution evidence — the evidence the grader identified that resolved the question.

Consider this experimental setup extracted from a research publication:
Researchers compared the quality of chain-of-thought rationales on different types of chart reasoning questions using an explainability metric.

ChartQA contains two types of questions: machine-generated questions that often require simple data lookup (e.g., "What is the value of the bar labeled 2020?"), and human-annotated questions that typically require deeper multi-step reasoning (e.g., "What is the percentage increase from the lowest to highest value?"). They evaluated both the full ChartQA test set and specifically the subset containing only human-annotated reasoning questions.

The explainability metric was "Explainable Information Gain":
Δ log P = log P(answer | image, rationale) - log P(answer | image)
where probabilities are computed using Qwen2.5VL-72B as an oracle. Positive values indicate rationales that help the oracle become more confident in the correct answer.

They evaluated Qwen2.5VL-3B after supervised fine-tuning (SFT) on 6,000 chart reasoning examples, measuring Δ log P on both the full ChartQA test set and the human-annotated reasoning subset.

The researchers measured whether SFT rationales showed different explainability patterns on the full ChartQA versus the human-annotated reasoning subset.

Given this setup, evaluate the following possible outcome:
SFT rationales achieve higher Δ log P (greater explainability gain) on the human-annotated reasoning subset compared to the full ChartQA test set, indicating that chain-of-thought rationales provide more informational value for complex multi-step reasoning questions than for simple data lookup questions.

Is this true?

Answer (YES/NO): YES